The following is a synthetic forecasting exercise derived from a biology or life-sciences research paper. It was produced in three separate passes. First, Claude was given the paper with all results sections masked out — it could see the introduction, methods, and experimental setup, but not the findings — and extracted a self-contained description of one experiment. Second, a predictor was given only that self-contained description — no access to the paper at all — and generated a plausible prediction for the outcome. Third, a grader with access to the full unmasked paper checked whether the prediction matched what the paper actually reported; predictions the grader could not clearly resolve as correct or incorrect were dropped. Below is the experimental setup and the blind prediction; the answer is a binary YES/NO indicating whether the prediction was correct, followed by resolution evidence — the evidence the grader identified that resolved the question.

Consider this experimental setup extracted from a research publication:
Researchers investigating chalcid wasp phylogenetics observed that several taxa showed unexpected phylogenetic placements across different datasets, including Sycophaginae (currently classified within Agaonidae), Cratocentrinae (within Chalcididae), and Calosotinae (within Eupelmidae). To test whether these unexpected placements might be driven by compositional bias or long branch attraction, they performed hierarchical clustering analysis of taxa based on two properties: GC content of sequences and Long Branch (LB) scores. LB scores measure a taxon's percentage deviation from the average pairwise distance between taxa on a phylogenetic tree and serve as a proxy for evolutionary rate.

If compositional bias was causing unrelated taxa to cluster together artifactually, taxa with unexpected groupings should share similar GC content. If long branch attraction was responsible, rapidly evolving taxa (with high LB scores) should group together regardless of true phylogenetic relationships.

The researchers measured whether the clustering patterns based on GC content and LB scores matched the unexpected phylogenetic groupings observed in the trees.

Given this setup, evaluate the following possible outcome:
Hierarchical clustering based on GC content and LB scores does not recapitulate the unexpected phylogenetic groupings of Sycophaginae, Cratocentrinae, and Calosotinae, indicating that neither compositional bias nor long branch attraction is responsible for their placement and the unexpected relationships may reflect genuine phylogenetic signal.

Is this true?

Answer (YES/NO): YES